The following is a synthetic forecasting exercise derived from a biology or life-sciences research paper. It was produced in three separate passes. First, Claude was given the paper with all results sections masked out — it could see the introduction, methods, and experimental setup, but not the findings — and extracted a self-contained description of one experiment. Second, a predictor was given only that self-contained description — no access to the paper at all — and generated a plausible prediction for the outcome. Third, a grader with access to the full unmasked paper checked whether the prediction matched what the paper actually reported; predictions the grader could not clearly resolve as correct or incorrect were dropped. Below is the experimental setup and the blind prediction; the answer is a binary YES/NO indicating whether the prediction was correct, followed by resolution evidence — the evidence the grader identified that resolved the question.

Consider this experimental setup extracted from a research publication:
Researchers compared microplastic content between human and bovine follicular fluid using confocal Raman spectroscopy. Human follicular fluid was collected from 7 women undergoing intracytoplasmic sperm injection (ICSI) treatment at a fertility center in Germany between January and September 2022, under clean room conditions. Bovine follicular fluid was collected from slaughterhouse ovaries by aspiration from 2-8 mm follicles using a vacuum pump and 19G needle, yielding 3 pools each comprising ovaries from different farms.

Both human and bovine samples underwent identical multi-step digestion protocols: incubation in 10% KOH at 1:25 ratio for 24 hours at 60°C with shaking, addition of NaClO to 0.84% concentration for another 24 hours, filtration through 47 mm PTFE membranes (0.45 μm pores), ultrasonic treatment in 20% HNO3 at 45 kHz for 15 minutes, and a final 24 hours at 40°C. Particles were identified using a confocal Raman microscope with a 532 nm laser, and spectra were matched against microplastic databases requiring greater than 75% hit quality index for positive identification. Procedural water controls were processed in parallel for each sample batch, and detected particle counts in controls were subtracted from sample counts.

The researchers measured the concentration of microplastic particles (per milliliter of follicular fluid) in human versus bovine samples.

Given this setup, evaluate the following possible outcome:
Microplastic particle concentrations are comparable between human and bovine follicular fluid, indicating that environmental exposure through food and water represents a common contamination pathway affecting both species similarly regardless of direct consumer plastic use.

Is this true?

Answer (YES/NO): NO